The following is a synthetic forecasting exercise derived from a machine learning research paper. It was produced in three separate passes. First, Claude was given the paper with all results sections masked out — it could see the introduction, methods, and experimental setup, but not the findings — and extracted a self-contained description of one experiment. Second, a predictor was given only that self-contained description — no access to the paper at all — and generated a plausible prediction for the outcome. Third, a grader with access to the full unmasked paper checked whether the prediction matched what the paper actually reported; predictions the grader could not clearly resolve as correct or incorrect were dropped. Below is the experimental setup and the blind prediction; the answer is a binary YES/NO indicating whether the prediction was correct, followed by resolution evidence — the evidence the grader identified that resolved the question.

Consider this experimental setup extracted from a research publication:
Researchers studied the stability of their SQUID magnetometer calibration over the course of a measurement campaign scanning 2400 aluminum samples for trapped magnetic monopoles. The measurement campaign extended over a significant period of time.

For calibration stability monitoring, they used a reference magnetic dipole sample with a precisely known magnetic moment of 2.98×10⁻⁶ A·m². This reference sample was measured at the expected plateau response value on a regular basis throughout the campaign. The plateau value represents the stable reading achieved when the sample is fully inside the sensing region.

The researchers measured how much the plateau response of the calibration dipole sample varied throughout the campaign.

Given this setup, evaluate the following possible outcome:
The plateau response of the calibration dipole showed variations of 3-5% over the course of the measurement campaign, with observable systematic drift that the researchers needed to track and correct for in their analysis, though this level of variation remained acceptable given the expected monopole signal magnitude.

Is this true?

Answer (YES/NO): NO